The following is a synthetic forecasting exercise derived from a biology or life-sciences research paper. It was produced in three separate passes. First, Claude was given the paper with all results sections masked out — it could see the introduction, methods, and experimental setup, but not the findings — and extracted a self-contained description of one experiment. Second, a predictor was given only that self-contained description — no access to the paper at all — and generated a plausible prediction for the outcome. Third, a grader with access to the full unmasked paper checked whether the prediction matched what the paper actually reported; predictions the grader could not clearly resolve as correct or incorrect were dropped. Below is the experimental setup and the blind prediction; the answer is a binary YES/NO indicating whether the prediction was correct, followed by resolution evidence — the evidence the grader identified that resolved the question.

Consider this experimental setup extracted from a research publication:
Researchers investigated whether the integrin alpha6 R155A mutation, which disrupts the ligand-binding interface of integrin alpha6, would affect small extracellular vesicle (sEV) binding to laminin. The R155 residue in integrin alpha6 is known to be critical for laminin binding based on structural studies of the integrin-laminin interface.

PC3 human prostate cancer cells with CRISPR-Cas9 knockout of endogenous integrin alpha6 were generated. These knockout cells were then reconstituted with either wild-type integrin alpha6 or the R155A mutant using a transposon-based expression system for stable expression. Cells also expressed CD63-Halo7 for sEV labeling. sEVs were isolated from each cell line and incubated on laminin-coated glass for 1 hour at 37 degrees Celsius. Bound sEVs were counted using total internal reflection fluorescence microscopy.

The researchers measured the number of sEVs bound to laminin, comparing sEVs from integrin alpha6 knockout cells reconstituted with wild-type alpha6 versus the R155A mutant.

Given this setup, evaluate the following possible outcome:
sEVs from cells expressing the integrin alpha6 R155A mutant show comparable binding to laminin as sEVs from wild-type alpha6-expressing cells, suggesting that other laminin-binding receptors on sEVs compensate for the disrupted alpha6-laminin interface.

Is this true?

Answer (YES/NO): NO